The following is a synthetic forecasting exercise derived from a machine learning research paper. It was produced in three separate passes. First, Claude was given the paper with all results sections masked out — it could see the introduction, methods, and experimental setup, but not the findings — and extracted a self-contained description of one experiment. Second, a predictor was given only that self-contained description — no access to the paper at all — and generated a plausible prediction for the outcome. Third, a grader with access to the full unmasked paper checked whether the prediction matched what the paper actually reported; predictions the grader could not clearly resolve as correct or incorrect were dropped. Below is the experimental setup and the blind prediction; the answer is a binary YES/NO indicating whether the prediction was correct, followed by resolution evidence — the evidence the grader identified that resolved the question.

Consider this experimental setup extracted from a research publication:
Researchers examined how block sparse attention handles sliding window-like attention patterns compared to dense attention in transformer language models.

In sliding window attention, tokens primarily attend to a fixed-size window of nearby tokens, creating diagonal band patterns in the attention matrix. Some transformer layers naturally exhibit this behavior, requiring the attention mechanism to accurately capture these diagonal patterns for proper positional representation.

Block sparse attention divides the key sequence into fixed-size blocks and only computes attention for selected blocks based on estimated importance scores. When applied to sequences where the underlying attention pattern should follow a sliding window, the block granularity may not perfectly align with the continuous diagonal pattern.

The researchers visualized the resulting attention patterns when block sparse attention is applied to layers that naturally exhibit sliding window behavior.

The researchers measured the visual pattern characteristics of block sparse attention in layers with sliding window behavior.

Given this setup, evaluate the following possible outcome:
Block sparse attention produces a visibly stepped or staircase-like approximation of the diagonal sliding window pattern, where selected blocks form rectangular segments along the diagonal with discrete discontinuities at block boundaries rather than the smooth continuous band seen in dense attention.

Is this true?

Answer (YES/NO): YES